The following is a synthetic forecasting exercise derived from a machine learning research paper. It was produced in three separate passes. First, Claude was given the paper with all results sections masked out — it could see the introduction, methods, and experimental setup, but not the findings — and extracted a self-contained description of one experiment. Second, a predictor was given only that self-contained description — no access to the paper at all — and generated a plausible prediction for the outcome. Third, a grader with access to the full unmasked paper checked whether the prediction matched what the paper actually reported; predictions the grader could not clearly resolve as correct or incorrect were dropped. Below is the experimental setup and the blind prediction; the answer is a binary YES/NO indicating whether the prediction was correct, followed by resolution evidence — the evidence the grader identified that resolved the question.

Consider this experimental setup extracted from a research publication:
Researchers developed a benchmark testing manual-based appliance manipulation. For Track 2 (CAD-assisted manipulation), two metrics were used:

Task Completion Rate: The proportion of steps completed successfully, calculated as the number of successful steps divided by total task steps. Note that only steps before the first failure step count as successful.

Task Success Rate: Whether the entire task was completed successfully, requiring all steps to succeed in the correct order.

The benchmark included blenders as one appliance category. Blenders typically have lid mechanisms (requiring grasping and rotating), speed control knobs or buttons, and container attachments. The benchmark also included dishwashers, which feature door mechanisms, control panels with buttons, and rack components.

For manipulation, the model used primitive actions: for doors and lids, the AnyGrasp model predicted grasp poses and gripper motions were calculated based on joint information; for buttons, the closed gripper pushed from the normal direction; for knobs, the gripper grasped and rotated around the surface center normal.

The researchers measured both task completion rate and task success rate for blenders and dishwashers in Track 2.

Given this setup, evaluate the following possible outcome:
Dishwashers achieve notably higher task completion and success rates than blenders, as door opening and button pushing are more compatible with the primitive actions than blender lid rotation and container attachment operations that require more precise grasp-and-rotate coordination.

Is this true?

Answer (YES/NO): NO